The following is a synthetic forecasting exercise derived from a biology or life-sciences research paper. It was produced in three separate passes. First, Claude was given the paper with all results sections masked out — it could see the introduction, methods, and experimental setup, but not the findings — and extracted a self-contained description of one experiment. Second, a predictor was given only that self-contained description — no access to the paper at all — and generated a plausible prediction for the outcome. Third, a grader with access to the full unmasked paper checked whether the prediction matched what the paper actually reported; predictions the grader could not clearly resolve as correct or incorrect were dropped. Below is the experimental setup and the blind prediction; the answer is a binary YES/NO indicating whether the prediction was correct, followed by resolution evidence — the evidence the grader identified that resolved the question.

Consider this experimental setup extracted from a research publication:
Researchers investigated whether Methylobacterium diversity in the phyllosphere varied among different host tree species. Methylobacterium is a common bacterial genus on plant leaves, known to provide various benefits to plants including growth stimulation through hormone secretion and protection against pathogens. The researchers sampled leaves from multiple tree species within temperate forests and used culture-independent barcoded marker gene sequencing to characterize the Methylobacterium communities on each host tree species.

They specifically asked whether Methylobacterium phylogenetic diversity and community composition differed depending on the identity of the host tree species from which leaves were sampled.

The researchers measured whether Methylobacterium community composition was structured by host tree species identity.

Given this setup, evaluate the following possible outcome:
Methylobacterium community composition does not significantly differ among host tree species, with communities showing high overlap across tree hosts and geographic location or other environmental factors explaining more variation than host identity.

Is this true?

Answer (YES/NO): NO